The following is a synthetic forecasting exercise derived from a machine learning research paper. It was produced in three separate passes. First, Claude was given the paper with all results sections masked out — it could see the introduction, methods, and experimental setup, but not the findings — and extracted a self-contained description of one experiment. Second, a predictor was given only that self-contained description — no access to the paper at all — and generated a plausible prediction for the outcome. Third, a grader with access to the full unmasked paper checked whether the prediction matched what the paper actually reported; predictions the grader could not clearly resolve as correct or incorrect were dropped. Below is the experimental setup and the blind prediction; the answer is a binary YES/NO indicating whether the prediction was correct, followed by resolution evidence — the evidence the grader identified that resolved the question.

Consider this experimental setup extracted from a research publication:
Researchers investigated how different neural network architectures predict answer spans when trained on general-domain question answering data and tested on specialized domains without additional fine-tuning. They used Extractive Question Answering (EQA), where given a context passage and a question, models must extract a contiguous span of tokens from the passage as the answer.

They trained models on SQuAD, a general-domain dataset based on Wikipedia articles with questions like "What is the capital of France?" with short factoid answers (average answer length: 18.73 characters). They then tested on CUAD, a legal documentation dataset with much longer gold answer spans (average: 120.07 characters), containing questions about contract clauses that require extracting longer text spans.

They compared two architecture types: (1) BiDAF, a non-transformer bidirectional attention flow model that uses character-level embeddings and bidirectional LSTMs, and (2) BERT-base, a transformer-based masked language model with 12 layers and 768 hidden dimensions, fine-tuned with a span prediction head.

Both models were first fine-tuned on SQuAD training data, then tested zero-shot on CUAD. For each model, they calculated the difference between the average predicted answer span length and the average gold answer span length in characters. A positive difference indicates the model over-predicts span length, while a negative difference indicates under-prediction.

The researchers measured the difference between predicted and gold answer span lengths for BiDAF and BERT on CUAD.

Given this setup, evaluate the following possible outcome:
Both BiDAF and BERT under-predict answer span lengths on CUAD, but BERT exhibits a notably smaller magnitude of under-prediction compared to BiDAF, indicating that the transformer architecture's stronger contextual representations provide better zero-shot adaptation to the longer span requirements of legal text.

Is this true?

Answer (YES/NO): NO